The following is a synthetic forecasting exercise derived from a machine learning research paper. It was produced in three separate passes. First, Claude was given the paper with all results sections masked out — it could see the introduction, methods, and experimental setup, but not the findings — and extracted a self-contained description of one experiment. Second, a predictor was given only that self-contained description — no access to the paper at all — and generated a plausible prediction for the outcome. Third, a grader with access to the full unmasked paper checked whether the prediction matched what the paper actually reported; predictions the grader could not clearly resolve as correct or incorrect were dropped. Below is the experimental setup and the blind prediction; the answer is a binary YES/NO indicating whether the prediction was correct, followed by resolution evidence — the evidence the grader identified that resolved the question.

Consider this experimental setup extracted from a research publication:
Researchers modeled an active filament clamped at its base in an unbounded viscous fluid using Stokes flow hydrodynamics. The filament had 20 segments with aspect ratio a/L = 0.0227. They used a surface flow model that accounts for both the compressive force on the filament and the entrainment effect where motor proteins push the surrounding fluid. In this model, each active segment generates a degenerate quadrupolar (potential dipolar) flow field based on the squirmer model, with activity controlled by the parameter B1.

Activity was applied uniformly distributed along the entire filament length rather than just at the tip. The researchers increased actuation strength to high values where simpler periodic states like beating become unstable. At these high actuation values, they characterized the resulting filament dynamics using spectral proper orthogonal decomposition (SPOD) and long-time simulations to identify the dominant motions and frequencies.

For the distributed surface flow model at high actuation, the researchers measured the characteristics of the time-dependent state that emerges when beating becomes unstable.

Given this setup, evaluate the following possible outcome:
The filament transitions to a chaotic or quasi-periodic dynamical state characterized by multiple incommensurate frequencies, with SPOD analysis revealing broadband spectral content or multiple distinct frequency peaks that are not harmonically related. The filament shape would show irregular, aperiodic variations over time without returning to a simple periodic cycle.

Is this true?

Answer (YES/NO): YES